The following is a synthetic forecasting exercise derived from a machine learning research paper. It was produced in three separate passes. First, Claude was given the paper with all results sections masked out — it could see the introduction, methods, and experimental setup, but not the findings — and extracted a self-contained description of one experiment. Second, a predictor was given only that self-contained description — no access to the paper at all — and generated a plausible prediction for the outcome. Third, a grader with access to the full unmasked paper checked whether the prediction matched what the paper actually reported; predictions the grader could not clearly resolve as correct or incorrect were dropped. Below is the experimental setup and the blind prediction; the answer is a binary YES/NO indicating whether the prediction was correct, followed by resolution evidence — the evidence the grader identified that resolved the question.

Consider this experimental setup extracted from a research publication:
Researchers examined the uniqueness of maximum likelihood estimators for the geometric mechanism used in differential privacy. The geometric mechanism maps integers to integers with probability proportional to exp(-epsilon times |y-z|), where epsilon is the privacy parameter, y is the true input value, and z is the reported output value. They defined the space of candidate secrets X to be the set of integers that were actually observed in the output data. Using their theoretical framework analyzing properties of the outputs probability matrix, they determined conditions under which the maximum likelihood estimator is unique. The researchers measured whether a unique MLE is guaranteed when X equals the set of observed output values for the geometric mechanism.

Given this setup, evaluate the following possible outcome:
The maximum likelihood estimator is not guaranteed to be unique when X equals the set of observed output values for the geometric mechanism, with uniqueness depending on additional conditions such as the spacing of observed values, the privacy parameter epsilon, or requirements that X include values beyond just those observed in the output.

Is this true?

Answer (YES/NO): NO